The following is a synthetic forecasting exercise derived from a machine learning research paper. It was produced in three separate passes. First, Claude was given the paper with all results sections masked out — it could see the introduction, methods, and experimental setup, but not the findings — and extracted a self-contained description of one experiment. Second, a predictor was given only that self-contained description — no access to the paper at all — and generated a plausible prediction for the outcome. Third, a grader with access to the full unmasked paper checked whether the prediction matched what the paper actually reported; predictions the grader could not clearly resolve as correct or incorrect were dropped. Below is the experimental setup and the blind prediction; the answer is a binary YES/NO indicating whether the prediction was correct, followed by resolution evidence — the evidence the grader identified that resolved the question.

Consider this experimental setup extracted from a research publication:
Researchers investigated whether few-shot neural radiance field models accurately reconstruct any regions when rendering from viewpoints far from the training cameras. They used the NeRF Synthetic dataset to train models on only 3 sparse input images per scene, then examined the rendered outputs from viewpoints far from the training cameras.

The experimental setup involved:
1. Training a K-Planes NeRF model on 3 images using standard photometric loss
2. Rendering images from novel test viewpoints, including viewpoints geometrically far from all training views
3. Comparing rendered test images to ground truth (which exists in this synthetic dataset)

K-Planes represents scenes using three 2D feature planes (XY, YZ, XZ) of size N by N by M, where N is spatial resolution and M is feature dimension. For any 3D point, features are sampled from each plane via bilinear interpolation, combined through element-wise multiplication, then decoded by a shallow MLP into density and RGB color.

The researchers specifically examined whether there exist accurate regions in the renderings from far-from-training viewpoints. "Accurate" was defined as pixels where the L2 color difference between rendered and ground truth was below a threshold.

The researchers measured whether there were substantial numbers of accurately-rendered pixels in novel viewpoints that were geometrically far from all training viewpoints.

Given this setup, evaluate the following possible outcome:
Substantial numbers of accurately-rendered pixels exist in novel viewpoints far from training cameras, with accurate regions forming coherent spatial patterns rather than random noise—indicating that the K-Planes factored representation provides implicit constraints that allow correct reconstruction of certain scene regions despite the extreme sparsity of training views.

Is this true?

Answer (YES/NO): NO